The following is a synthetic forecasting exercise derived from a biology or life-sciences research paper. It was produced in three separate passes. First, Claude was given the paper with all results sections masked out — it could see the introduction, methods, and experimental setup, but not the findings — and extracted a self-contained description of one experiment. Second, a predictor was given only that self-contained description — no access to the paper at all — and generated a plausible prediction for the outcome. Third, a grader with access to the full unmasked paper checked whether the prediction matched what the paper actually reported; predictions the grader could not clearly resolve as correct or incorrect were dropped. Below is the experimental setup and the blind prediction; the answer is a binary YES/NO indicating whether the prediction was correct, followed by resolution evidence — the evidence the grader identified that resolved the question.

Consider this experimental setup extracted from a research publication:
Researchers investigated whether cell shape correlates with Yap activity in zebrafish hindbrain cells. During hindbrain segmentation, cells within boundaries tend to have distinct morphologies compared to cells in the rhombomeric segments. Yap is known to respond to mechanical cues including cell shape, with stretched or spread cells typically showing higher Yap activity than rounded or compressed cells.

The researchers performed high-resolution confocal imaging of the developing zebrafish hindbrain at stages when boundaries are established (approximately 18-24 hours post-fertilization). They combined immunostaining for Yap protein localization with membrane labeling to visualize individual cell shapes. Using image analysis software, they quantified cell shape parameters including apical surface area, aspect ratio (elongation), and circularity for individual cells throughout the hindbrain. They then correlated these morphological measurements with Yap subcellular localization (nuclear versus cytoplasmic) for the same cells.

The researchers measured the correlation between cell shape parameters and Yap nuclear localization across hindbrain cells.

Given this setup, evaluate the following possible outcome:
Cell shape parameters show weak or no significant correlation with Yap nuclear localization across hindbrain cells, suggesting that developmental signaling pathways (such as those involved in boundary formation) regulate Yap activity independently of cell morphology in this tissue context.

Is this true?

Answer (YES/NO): NO